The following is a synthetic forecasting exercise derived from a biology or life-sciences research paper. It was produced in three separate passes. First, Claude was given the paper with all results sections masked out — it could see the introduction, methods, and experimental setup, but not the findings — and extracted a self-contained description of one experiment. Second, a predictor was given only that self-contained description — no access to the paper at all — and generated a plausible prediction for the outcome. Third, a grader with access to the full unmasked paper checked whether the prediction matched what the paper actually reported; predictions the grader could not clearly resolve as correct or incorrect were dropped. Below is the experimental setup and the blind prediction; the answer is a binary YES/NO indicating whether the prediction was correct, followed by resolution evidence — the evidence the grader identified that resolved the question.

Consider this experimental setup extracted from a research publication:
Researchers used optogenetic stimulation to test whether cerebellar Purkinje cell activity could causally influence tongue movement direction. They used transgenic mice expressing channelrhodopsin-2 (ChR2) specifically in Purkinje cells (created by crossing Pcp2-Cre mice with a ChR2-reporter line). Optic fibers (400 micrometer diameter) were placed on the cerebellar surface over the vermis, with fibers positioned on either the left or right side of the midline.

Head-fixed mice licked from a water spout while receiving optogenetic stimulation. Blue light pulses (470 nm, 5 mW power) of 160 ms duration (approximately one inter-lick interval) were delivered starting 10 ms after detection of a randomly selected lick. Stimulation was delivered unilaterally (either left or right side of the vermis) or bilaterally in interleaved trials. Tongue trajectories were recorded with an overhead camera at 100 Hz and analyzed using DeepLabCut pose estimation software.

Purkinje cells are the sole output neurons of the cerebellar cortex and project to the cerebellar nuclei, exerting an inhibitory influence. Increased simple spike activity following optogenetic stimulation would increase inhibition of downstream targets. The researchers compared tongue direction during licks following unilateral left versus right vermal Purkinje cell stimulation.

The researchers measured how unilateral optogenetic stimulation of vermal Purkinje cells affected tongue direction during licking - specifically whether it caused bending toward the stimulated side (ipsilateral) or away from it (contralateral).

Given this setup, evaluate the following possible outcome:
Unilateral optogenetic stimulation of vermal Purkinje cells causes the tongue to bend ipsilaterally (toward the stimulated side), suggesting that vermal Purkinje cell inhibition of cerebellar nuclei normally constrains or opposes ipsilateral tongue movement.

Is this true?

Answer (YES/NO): YES